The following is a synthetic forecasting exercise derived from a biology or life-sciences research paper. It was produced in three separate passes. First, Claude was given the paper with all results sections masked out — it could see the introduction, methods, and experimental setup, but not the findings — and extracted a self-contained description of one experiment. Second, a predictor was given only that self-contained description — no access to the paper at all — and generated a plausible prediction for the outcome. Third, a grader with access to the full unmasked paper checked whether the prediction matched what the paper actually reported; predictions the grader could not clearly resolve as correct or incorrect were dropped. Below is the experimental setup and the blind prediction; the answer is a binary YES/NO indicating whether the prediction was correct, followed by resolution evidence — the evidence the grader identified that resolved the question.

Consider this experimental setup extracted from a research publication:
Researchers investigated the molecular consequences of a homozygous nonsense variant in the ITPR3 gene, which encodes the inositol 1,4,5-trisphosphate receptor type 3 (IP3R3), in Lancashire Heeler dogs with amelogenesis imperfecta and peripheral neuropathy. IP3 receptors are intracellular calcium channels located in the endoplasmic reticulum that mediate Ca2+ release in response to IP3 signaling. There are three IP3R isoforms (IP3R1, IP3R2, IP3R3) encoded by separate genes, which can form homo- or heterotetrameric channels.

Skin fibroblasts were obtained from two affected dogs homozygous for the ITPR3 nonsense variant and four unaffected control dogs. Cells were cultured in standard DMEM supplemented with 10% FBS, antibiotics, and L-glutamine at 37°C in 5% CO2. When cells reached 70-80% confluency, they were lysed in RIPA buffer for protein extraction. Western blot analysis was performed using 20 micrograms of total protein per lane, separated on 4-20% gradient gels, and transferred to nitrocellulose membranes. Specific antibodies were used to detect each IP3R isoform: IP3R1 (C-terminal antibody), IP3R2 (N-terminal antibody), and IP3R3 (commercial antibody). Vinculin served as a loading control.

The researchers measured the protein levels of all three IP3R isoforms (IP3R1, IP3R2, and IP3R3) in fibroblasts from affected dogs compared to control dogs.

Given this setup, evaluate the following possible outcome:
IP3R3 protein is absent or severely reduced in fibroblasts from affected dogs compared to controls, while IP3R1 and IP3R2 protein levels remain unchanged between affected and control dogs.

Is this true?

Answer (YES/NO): NO